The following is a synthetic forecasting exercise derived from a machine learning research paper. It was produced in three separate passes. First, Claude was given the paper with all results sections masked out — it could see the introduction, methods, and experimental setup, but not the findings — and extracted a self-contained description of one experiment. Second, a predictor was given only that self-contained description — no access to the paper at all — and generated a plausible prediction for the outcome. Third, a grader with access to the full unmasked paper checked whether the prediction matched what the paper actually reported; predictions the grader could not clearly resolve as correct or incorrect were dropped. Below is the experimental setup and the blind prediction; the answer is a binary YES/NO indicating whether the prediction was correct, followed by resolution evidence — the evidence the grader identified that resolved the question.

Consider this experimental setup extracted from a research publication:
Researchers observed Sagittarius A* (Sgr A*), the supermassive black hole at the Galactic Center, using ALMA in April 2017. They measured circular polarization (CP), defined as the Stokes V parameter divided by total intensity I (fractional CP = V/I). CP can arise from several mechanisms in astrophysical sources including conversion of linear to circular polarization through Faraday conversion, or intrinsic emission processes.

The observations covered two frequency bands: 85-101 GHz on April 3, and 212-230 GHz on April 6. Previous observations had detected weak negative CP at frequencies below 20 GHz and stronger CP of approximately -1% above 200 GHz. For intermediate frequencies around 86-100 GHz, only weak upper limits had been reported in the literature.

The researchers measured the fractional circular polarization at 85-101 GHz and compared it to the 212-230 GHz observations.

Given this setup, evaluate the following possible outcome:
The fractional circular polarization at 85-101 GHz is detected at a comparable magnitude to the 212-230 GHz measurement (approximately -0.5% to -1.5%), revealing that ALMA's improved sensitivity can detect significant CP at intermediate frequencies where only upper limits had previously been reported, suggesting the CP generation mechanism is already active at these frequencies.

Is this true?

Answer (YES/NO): NO